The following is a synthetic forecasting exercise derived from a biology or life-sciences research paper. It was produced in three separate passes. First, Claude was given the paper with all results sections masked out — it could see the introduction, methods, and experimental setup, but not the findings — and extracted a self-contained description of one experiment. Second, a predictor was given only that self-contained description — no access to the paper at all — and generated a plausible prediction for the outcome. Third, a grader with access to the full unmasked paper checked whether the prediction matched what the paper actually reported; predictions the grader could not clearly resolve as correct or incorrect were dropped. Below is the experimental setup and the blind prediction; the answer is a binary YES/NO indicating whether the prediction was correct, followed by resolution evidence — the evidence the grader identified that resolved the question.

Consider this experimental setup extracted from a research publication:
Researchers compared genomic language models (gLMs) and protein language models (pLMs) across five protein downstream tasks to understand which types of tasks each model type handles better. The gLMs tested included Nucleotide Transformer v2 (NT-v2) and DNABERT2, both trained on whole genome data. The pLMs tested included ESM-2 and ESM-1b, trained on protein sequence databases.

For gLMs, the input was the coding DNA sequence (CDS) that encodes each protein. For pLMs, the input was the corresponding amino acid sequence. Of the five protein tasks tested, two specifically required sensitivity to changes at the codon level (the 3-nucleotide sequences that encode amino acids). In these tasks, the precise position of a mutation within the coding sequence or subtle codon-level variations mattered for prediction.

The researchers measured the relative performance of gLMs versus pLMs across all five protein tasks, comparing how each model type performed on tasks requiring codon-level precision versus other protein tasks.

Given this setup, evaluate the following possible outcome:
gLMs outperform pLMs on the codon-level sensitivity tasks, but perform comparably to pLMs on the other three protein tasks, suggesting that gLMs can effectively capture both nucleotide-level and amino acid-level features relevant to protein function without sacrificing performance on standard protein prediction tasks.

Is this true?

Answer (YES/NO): NO